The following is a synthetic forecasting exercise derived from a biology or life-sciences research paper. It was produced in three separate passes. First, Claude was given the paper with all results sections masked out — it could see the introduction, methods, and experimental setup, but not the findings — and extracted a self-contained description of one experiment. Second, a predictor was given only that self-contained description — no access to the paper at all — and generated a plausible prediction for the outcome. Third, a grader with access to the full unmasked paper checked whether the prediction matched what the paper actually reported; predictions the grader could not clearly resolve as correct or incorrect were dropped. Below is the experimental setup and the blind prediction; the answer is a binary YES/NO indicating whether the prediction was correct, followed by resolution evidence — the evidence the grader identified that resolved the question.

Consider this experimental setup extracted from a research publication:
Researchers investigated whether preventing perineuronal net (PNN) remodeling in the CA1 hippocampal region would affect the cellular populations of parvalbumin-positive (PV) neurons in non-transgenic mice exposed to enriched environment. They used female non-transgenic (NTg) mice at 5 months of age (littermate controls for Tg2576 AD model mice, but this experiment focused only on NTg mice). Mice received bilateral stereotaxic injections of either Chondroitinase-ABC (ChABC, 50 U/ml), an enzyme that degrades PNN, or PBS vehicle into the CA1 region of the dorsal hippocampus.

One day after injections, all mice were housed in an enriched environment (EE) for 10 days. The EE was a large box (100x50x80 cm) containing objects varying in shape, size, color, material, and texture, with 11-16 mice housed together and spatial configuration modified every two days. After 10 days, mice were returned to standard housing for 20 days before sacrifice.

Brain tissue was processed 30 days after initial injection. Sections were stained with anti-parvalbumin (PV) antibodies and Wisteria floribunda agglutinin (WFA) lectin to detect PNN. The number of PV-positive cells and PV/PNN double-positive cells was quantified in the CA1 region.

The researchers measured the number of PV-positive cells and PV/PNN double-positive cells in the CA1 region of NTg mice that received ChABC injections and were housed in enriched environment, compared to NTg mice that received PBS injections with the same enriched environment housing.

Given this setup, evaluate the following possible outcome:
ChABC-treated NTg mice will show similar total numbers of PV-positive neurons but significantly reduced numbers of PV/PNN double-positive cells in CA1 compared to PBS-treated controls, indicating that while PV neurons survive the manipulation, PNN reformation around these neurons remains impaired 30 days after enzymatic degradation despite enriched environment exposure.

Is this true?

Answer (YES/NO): NO